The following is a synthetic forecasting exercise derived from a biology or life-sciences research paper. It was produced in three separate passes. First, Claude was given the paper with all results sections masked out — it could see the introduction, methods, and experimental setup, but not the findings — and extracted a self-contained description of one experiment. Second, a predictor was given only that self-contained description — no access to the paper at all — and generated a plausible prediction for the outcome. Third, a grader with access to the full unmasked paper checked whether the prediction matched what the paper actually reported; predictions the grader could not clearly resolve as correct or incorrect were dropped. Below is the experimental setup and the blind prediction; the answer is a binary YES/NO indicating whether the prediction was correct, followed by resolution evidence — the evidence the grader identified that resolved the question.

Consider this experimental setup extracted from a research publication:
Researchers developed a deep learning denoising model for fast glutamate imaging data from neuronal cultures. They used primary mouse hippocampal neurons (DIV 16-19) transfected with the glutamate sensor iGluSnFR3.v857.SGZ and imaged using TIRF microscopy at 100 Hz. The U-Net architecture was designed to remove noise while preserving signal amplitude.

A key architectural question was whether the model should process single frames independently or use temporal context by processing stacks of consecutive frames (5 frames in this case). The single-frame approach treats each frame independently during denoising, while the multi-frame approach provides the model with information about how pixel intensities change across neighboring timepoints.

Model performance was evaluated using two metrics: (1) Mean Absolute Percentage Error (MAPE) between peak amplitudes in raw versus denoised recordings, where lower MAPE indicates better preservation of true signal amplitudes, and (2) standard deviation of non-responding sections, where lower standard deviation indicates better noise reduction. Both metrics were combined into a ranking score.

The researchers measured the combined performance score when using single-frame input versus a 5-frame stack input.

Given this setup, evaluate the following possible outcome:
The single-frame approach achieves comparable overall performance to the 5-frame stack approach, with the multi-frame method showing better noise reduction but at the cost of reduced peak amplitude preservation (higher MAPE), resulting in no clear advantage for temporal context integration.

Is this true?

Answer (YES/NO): NO